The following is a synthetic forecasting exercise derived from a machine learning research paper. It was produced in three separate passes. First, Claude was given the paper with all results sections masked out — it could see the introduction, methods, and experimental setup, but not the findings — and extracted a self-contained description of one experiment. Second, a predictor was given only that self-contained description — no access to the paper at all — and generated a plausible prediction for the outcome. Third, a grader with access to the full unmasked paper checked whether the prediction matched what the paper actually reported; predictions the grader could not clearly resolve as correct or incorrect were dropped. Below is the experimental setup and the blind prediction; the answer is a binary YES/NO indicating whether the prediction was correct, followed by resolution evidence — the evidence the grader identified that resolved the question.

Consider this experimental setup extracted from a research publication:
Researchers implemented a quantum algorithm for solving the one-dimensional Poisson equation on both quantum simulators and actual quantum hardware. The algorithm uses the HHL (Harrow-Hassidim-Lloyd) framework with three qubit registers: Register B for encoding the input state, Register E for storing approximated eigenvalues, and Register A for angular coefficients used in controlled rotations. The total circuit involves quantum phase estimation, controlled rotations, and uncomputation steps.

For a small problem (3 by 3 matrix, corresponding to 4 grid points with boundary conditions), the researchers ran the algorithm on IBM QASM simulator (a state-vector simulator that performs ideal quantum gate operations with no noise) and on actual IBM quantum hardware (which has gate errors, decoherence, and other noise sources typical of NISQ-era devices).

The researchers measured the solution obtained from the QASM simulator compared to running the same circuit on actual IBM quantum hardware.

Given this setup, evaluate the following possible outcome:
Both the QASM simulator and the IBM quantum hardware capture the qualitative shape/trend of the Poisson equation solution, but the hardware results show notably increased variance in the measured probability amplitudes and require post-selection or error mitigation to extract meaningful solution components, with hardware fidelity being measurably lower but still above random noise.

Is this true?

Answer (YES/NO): NO